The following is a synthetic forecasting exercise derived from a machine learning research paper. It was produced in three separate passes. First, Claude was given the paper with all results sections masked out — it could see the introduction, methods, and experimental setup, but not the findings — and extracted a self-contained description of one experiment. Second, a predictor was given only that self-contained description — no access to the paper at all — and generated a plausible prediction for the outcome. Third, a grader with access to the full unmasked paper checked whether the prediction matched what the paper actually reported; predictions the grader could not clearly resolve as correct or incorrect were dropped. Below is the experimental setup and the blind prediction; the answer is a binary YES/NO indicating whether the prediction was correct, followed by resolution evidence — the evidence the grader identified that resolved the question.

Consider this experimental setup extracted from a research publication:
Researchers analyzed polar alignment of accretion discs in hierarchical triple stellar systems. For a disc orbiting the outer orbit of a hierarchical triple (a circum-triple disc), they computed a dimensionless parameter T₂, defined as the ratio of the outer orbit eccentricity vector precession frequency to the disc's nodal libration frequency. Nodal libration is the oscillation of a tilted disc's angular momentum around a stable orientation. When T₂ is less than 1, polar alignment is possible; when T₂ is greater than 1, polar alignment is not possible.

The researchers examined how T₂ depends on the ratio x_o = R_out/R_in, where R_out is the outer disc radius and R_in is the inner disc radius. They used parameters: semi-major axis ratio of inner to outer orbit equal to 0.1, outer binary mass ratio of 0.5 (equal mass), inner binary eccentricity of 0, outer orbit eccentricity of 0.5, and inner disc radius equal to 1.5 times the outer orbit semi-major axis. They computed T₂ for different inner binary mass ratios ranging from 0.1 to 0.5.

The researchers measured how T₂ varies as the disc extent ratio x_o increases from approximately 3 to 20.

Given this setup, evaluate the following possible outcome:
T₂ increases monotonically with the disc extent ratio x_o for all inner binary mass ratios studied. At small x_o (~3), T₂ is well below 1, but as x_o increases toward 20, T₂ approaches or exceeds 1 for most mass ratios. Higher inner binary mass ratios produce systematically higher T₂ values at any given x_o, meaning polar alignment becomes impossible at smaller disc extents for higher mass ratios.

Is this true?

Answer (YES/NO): YES